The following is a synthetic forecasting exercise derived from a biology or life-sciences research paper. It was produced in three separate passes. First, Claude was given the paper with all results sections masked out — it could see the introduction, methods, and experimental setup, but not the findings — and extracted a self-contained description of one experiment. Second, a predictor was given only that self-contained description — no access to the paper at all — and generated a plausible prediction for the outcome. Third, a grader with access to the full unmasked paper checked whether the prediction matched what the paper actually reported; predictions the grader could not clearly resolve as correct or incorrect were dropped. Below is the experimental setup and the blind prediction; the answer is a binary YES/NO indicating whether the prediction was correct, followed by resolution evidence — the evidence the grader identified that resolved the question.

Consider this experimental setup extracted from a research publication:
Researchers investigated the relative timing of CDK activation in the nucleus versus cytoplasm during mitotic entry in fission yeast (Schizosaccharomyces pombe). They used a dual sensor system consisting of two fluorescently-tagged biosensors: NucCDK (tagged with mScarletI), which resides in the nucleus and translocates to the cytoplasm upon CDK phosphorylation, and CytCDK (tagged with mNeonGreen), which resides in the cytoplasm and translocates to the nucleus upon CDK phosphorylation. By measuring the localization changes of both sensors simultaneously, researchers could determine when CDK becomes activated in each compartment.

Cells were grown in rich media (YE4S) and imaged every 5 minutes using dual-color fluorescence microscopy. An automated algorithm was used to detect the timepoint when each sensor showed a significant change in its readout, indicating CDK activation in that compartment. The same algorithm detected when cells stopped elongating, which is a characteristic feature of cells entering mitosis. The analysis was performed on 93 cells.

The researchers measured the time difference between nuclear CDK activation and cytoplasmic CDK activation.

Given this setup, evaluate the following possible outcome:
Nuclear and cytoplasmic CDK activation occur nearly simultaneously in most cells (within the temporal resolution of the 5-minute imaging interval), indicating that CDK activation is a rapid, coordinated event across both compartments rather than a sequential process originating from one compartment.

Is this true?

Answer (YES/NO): NO